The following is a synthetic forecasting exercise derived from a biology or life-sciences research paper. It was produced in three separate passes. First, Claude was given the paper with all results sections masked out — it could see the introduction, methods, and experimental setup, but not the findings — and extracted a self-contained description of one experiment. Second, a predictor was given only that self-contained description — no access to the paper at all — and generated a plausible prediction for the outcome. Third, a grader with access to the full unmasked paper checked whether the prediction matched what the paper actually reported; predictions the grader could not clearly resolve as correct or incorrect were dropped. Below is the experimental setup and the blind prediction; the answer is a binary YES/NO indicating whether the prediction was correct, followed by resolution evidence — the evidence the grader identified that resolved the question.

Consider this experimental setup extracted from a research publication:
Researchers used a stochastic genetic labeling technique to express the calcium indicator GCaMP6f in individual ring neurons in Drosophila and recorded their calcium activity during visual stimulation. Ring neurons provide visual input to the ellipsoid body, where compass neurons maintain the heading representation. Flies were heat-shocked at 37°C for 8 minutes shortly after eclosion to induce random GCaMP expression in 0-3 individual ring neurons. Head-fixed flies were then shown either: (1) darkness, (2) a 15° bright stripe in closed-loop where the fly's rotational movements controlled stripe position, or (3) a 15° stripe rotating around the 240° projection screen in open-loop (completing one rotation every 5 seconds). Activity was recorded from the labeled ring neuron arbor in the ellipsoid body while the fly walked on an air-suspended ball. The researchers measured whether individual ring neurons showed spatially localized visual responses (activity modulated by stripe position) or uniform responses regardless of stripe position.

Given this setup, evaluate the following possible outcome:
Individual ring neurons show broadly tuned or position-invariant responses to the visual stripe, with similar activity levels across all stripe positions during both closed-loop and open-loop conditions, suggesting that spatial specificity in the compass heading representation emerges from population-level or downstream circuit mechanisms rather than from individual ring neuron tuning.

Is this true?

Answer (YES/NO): NO